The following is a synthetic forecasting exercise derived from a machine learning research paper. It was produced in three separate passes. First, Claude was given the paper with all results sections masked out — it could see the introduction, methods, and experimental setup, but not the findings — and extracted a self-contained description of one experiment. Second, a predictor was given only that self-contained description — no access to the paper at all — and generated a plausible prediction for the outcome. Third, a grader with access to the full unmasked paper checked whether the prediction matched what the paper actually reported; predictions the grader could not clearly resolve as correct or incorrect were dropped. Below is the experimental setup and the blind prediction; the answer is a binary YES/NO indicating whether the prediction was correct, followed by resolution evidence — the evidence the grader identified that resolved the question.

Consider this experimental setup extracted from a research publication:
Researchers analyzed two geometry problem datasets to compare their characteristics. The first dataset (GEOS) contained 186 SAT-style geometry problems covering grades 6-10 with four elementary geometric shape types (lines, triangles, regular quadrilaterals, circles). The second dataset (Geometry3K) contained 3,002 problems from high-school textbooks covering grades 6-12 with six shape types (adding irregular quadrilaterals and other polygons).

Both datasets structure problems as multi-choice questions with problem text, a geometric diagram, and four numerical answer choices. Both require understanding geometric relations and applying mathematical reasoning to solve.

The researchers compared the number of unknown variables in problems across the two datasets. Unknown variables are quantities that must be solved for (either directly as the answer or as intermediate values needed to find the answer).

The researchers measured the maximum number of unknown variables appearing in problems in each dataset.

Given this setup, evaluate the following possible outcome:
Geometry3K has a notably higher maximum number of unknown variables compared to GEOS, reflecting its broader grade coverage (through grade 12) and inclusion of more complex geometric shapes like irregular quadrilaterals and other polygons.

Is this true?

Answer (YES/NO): YES